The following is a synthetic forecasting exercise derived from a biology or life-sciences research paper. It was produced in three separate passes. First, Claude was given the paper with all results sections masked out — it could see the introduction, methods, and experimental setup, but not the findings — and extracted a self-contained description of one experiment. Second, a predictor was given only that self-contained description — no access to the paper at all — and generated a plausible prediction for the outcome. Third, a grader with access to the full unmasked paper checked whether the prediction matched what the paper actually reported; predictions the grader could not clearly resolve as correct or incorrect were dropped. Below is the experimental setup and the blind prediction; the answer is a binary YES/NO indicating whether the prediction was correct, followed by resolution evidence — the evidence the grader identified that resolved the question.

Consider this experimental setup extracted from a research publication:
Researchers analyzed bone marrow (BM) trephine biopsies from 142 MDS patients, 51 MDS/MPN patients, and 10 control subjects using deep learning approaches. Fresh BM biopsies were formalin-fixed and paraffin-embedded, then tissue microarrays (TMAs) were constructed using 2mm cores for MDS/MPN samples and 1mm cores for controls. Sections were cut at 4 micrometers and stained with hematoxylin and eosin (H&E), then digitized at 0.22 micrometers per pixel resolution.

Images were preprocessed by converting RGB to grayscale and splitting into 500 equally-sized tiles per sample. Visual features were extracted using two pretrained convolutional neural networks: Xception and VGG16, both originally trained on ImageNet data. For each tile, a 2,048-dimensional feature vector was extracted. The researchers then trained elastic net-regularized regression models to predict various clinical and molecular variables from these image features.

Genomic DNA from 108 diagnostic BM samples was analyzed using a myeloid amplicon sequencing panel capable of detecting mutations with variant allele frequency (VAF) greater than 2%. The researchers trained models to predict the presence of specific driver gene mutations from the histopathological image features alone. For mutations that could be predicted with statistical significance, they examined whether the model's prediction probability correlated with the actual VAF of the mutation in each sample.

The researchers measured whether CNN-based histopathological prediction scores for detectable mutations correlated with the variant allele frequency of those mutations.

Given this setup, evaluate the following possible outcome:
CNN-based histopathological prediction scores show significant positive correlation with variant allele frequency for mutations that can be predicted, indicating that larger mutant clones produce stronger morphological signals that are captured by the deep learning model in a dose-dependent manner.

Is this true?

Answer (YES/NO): YES